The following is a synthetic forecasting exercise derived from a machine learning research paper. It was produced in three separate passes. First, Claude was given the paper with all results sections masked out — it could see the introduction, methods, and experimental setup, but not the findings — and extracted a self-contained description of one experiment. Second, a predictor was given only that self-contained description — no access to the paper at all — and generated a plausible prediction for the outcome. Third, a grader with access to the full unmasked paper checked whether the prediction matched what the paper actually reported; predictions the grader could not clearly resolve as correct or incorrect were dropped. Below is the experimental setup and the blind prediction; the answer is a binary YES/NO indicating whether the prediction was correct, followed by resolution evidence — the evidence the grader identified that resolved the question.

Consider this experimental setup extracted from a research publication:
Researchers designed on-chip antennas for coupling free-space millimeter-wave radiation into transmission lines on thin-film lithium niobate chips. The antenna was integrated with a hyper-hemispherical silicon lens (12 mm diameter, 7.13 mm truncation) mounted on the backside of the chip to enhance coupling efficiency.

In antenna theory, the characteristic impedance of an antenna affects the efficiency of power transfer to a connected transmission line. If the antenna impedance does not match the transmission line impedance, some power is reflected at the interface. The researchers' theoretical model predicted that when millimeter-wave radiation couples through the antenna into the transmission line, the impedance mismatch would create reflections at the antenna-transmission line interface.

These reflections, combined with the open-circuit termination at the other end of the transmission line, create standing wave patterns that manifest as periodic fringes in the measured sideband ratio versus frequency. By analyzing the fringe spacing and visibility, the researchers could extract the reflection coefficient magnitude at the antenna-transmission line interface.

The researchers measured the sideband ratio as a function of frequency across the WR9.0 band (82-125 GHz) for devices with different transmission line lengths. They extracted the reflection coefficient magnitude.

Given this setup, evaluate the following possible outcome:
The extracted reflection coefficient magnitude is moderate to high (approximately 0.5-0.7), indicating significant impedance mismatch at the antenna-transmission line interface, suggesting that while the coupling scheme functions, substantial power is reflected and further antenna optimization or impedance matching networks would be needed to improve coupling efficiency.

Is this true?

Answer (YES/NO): NO